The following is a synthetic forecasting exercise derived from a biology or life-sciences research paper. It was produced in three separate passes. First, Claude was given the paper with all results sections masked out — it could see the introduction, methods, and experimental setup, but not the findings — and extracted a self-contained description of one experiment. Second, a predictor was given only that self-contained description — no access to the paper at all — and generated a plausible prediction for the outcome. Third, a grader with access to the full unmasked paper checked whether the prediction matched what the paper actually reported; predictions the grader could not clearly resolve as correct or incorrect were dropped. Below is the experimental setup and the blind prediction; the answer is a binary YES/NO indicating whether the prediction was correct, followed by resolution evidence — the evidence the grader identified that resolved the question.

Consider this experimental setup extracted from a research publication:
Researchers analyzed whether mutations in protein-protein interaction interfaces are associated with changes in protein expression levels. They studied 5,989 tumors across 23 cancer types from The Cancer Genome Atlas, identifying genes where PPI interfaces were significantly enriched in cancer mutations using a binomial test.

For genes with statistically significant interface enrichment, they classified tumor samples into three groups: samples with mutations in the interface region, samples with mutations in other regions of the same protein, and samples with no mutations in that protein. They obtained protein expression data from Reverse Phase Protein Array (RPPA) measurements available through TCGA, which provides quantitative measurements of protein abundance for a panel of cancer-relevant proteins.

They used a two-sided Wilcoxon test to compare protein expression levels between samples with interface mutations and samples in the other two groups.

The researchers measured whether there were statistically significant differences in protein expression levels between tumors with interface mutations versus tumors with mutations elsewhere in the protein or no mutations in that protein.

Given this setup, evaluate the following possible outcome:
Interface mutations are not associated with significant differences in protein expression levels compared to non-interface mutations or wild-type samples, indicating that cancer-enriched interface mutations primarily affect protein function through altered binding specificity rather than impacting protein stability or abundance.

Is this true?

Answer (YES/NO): NO